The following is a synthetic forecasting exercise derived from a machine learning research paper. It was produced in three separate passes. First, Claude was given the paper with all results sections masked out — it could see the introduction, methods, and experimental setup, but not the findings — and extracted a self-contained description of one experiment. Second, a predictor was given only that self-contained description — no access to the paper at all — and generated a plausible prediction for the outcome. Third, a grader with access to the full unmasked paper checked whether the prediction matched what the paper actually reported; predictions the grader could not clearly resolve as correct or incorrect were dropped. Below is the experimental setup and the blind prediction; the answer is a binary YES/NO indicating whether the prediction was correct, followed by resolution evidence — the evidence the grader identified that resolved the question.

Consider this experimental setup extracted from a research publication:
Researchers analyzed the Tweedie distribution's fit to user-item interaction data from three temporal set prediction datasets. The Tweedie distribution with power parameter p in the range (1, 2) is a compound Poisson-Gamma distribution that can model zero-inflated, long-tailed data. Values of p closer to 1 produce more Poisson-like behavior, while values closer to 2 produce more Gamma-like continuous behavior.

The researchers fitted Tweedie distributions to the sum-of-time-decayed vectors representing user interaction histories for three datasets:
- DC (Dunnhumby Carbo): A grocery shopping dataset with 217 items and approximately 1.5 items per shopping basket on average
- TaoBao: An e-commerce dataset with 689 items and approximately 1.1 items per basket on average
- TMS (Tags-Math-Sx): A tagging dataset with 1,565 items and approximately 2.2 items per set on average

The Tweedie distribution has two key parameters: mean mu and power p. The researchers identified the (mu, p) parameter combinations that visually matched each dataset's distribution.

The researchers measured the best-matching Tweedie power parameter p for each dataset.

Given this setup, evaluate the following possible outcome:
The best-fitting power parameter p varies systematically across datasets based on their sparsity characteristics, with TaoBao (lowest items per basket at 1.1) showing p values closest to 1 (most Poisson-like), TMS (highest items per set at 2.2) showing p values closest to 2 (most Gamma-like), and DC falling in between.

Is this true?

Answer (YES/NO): NO